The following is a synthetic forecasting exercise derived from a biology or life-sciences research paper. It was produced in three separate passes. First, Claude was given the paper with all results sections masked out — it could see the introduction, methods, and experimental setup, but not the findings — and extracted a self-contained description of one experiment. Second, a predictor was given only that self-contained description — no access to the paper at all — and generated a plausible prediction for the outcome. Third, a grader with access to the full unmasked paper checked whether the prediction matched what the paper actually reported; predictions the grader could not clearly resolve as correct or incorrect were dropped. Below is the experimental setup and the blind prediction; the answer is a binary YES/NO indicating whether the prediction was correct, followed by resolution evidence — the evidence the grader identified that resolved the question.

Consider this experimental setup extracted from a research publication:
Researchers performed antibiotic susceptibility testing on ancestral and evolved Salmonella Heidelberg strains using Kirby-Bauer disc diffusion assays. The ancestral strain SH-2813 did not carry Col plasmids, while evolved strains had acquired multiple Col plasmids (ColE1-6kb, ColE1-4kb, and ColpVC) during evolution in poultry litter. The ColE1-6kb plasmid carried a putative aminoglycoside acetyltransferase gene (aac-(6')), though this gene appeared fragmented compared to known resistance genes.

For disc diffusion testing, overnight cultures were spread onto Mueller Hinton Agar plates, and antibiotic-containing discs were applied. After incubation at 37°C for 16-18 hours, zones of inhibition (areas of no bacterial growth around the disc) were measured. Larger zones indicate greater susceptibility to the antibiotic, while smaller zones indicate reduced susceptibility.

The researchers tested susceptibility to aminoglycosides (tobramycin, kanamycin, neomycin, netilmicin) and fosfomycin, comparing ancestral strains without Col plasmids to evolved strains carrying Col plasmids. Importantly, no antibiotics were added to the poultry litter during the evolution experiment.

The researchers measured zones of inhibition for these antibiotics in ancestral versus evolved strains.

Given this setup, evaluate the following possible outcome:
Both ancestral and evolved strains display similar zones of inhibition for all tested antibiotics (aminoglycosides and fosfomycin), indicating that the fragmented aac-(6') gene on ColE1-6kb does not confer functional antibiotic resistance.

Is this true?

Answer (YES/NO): NO